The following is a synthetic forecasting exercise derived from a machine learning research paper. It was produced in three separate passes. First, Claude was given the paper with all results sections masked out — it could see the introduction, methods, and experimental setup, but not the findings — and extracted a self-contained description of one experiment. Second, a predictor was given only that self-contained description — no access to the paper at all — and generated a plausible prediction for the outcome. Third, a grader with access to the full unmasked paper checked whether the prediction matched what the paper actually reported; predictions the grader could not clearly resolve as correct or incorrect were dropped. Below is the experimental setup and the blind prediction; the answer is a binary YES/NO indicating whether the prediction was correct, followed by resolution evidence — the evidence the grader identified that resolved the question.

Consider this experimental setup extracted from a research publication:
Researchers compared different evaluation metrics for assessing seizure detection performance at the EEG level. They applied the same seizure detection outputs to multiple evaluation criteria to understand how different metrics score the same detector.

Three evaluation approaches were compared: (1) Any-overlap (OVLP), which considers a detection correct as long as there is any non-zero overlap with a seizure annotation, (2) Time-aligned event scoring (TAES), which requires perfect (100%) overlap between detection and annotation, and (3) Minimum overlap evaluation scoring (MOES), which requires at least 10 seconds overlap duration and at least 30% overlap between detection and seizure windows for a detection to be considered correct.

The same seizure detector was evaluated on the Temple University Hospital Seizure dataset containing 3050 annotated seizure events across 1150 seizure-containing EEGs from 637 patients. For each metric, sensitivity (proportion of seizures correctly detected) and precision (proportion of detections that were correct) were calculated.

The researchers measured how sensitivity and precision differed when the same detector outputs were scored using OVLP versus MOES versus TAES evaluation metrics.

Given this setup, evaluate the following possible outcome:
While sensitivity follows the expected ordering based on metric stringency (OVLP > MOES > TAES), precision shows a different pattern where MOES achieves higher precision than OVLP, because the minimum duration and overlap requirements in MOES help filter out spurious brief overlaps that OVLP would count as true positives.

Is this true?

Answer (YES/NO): NO